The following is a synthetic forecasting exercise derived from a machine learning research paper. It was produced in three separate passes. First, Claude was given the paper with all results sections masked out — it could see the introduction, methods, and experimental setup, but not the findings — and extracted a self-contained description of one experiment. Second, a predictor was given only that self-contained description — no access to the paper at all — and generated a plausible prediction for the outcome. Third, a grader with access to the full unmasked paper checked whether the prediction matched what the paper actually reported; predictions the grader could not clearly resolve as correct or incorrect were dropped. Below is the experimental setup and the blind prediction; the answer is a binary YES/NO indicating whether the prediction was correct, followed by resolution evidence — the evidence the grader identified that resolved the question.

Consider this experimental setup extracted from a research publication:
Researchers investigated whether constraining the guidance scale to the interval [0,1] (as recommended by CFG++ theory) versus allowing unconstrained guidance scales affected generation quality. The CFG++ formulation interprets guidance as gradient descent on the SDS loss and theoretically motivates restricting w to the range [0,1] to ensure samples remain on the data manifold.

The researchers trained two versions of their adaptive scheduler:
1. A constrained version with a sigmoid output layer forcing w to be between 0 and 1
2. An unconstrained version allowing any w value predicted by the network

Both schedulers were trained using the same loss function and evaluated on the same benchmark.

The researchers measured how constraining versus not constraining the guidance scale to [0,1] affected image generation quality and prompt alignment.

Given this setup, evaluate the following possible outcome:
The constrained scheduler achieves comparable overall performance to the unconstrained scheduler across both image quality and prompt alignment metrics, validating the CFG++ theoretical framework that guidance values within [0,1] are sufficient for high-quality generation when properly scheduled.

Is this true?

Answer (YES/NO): NO